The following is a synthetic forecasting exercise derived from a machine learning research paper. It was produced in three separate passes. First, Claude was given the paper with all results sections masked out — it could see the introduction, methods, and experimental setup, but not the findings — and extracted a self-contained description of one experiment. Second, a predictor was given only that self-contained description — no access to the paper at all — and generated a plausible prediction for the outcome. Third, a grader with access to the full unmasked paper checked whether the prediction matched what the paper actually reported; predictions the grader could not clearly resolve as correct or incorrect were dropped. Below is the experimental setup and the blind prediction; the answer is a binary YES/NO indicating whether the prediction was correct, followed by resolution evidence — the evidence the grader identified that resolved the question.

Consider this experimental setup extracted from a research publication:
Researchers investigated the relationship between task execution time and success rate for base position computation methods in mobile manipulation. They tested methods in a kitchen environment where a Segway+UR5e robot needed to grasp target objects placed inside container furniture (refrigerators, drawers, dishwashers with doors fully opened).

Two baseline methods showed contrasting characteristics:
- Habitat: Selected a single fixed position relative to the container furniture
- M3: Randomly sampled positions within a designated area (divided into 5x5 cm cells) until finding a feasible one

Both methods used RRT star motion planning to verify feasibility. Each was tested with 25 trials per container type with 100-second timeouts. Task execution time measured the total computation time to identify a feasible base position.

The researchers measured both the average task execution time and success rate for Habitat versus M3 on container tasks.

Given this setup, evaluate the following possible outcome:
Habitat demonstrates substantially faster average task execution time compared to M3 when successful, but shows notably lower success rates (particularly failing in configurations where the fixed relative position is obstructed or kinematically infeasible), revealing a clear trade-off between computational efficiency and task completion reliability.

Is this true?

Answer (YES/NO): YES